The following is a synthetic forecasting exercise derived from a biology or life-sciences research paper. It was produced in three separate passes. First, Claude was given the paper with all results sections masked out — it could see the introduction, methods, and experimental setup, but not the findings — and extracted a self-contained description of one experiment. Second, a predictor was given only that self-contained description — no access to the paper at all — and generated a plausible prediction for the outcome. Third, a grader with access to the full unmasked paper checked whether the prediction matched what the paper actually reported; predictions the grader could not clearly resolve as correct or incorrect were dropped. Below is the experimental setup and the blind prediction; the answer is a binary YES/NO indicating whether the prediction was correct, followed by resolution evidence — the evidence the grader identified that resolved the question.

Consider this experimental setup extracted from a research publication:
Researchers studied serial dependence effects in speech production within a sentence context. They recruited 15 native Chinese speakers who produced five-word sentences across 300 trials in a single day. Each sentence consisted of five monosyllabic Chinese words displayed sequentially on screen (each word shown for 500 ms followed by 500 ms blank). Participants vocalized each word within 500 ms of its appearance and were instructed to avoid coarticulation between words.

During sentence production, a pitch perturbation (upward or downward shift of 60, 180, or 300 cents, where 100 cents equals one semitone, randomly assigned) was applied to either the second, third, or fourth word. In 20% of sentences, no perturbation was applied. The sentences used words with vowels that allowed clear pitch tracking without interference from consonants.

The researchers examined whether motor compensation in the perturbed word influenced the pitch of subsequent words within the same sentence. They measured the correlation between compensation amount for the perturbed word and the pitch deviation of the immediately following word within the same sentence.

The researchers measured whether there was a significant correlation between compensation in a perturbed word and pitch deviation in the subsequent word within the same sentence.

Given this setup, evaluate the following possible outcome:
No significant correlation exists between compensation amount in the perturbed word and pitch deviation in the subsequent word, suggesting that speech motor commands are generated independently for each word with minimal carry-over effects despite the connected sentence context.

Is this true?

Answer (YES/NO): NO